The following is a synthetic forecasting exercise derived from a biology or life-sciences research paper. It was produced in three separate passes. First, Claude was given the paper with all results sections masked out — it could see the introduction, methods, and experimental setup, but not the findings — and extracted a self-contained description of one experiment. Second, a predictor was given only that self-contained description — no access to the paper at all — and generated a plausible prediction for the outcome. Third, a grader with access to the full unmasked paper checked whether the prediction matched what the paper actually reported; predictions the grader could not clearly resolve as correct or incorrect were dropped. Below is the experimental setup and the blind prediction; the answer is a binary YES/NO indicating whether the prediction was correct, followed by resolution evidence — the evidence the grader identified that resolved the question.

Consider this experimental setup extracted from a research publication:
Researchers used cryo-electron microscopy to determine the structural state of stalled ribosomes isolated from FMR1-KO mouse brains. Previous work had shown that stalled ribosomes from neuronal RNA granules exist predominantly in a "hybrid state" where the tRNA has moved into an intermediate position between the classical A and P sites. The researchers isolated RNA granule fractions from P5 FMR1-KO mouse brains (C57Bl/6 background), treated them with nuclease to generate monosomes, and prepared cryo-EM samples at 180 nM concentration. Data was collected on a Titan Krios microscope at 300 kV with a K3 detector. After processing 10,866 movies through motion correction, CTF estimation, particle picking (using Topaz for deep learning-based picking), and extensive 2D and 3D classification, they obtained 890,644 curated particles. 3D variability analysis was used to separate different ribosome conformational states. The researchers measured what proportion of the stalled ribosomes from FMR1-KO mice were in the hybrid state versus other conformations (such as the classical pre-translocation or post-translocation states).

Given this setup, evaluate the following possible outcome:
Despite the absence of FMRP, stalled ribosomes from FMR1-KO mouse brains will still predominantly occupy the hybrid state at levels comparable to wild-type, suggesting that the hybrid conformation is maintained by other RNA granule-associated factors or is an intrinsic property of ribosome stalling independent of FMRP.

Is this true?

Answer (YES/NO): YES